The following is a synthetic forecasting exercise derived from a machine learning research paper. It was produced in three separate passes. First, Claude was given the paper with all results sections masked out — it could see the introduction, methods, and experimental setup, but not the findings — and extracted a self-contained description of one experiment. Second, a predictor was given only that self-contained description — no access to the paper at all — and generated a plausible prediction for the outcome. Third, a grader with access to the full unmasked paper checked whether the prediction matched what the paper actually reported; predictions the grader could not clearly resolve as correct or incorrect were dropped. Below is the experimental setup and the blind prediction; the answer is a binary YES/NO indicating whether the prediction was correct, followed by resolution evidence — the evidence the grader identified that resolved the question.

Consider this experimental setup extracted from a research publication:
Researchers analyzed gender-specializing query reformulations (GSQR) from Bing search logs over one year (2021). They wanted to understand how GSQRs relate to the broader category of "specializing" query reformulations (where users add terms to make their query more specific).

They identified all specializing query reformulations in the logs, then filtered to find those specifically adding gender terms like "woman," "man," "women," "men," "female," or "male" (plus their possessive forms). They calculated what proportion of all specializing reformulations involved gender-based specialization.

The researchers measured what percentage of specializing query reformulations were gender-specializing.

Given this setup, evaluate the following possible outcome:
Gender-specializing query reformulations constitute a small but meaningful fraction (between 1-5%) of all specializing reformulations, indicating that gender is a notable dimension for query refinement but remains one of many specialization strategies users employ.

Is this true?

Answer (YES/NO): YES